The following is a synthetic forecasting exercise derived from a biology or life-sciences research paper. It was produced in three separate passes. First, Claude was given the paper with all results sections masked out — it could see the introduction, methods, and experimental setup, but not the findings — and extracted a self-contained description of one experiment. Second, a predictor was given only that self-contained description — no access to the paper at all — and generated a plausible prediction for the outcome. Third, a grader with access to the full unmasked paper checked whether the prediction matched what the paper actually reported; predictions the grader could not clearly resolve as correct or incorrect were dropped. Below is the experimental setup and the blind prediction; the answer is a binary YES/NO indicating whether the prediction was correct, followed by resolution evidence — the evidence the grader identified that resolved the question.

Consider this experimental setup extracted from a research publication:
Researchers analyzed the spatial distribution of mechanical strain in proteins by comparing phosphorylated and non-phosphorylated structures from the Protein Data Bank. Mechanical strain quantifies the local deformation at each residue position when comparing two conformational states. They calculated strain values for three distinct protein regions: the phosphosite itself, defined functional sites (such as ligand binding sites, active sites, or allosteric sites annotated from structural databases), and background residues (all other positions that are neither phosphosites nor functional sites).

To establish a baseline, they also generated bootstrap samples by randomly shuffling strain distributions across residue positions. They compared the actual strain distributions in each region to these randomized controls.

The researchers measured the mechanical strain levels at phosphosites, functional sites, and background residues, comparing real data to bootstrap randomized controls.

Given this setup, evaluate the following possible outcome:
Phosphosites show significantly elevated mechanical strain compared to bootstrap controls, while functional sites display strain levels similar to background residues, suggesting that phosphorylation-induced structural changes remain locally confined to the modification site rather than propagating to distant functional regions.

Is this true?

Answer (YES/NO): NO